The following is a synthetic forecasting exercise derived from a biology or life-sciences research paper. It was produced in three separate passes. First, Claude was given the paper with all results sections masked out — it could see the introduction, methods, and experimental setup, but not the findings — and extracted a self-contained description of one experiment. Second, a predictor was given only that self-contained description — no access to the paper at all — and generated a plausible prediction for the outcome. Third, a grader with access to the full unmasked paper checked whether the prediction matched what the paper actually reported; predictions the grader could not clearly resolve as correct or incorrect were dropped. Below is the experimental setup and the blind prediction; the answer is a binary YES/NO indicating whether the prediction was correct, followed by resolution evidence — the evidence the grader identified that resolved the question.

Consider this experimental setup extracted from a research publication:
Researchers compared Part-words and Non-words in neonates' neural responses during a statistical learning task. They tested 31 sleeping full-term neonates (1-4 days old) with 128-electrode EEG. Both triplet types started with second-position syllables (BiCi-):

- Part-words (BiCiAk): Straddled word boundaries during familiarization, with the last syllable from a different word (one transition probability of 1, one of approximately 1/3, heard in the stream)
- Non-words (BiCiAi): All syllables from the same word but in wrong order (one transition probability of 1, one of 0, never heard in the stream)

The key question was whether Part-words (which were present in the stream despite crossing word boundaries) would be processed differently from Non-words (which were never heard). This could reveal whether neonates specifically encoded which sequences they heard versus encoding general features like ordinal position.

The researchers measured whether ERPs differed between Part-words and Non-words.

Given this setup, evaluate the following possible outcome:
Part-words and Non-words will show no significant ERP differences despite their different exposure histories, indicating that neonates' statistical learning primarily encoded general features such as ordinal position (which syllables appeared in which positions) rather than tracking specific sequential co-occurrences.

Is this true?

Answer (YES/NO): YES